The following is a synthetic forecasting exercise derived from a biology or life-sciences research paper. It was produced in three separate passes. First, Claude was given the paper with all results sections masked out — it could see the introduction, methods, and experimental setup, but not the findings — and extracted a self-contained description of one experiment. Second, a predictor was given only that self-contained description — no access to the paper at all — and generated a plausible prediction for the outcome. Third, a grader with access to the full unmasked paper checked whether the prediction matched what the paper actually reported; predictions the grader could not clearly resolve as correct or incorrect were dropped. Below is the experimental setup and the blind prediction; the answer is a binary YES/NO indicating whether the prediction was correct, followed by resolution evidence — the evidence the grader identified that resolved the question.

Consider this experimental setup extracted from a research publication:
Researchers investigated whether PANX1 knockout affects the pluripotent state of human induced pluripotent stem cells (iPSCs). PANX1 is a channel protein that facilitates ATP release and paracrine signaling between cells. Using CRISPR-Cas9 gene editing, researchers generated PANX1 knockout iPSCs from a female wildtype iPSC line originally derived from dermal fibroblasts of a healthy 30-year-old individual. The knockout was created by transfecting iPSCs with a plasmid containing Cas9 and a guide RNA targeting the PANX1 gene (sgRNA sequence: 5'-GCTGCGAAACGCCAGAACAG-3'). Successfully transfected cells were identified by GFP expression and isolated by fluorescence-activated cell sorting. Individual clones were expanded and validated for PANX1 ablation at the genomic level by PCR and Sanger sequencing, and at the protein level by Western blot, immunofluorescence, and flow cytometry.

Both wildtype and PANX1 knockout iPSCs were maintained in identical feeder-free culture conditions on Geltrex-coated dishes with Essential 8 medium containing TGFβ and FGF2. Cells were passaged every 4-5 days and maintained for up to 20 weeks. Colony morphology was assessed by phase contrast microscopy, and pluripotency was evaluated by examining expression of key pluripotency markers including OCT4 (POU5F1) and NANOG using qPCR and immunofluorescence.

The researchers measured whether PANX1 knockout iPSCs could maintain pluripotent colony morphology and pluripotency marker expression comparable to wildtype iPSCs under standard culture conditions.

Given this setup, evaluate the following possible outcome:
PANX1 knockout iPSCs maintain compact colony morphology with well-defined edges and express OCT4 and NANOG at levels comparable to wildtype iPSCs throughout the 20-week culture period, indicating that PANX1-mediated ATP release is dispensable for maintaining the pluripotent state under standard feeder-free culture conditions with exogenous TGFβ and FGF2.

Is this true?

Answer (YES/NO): YES